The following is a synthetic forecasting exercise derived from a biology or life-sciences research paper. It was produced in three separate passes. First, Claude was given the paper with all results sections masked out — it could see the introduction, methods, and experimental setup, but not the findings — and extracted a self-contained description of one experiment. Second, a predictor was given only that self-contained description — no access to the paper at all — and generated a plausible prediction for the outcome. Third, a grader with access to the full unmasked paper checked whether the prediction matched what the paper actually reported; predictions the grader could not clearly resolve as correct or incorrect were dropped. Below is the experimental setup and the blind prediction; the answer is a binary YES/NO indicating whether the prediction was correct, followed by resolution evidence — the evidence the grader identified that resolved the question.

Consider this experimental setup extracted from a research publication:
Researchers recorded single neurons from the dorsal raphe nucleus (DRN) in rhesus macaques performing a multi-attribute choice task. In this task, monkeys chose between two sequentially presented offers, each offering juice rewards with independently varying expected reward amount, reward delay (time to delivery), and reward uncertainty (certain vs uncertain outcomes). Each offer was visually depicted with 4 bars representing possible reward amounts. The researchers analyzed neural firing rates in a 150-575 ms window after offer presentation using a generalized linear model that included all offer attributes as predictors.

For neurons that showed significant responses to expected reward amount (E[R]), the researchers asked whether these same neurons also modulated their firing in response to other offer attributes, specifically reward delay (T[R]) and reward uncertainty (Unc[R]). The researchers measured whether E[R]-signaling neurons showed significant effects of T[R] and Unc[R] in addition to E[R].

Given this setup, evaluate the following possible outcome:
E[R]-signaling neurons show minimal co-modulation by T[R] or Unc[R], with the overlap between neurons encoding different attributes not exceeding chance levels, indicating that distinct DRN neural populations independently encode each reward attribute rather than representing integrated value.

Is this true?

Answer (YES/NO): NO